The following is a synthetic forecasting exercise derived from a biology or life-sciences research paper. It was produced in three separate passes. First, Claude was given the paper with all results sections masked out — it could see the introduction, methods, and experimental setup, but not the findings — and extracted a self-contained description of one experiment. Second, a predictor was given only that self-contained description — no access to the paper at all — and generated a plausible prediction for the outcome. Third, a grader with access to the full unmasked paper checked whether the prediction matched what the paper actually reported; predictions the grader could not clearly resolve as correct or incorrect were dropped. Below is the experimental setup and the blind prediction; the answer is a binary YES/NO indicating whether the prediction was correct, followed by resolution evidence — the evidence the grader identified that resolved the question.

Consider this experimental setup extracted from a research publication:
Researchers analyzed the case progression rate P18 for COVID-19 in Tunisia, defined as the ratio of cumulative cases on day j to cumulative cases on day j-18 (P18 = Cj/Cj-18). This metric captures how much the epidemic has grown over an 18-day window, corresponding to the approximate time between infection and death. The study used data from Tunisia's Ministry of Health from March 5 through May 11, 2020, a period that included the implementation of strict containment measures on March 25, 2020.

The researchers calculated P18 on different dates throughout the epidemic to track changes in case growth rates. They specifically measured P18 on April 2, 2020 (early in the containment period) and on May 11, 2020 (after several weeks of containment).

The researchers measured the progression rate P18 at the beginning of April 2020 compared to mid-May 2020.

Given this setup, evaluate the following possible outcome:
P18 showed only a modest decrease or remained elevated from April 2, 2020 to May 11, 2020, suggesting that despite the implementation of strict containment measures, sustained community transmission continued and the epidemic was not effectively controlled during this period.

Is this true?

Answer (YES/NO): NO